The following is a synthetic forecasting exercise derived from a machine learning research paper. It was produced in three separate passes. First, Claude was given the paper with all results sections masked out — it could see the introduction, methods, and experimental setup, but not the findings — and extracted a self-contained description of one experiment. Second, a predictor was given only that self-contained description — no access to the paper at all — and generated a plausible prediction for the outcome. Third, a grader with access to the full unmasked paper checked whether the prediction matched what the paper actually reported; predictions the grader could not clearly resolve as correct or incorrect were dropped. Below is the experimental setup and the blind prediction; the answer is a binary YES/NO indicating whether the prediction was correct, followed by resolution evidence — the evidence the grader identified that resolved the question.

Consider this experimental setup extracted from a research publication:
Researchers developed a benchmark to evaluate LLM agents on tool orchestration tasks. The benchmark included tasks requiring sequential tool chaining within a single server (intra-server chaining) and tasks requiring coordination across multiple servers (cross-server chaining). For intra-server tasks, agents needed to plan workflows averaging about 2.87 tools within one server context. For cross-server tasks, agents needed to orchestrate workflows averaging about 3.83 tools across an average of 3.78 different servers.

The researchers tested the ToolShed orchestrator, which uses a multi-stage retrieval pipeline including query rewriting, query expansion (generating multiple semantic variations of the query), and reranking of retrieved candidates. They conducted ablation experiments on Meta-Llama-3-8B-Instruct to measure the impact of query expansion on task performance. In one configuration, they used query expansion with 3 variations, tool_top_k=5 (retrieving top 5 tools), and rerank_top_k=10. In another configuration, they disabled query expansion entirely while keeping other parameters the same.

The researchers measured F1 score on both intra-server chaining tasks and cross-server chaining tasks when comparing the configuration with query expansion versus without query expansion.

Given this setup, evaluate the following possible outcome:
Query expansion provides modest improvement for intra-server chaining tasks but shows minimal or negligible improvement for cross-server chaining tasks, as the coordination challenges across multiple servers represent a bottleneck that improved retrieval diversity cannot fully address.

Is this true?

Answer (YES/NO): NO